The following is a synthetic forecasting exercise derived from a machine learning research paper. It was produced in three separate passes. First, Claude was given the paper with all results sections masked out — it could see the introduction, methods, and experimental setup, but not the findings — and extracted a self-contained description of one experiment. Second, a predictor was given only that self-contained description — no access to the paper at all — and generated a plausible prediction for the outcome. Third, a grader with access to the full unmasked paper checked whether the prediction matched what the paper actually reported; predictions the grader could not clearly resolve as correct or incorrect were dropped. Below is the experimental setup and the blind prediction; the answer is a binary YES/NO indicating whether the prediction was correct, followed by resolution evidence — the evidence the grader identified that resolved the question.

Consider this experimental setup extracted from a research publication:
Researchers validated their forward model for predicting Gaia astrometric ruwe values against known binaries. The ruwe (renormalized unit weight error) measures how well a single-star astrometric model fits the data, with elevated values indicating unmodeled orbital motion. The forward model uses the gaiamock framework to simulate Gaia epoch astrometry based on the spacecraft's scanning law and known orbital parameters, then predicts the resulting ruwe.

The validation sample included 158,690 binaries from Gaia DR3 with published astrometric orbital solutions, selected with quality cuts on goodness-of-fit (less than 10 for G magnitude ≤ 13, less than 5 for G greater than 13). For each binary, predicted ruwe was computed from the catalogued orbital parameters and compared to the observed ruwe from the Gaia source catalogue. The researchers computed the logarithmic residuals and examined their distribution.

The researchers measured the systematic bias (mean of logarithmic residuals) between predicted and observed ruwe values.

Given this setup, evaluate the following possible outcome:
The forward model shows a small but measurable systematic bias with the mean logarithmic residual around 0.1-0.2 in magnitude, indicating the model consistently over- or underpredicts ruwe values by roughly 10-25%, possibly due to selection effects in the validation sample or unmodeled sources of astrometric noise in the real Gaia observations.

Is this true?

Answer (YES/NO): NO